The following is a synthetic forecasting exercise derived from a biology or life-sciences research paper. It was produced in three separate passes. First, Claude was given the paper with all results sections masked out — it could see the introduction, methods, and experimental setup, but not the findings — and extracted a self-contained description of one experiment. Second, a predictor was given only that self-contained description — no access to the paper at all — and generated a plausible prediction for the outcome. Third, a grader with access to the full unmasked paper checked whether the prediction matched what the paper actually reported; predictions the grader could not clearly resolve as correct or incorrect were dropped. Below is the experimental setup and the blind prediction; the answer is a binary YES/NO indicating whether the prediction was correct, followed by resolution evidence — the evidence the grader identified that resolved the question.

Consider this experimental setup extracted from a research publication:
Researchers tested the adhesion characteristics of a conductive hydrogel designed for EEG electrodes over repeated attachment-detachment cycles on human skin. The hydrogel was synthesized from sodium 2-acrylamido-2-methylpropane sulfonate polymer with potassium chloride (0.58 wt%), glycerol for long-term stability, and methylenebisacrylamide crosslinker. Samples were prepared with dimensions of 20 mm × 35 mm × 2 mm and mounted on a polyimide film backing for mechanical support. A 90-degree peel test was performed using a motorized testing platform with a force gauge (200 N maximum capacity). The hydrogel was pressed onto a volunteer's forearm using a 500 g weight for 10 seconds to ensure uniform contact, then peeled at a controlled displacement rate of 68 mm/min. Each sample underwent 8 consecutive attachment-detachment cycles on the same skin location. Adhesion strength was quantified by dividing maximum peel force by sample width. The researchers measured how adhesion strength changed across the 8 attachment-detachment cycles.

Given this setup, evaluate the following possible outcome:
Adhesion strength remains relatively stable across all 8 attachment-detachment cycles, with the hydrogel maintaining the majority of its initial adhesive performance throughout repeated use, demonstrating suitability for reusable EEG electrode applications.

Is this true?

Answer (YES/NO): YES